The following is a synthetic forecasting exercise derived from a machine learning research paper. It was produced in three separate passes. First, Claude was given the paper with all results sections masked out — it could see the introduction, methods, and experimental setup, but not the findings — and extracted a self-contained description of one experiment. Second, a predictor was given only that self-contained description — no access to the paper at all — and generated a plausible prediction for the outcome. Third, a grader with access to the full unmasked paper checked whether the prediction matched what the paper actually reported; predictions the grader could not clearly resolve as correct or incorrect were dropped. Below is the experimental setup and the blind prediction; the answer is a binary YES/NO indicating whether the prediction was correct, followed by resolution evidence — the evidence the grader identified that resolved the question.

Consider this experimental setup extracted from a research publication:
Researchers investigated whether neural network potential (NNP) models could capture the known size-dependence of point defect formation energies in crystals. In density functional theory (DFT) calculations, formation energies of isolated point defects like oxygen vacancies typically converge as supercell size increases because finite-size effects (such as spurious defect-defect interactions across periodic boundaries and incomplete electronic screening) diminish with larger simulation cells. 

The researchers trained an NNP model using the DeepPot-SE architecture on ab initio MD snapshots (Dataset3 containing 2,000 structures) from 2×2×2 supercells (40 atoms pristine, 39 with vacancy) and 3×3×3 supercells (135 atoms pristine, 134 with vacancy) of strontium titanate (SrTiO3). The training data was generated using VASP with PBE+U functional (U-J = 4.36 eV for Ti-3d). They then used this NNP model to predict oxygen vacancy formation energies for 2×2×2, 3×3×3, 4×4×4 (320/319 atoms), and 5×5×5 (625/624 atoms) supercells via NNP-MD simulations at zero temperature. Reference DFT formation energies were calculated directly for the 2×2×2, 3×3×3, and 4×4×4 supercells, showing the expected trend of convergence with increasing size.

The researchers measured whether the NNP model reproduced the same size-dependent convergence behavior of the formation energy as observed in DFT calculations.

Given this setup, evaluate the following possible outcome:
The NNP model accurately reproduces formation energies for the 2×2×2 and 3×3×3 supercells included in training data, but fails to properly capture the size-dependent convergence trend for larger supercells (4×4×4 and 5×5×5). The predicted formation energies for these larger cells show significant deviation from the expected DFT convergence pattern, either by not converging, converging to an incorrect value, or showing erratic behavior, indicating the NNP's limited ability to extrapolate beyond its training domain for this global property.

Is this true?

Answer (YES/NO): NO